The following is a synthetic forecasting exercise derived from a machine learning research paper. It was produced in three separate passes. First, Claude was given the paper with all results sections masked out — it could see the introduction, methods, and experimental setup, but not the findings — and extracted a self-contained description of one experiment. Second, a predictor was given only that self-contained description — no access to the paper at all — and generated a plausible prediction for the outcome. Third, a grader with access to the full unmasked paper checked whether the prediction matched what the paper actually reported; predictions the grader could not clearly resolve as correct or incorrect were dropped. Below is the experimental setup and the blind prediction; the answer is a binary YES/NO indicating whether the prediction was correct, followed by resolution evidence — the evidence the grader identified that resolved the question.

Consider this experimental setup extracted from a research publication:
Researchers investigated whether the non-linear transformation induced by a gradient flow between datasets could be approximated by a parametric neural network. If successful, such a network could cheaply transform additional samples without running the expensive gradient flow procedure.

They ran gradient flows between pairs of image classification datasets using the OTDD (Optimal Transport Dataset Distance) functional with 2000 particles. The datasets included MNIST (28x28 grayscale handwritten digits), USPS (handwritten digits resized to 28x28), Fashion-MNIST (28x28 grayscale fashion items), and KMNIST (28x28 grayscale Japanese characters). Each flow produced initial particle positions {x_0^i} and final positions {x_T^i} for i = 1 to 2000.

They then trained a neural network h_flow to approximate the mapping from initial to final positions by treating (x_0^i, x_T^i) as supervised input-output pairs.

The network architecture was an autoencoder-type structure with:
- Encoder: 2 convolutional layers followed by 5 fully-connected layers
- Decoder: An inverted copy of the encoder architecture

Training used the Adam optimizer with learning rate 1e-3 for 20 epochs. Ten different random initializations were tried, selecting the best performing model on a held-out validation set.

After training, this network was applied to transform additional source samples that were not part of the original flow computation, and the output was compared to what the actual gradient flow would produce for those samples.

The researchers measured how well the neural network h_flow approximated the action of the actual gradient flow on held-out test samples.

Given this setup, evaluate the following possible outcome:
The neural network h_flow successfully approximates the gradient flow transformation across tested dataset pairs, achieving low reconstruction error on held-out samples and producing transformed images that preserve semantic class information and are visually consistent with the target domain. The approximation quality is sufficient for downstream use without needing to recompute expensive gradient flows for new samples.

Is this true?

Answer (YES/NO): NO